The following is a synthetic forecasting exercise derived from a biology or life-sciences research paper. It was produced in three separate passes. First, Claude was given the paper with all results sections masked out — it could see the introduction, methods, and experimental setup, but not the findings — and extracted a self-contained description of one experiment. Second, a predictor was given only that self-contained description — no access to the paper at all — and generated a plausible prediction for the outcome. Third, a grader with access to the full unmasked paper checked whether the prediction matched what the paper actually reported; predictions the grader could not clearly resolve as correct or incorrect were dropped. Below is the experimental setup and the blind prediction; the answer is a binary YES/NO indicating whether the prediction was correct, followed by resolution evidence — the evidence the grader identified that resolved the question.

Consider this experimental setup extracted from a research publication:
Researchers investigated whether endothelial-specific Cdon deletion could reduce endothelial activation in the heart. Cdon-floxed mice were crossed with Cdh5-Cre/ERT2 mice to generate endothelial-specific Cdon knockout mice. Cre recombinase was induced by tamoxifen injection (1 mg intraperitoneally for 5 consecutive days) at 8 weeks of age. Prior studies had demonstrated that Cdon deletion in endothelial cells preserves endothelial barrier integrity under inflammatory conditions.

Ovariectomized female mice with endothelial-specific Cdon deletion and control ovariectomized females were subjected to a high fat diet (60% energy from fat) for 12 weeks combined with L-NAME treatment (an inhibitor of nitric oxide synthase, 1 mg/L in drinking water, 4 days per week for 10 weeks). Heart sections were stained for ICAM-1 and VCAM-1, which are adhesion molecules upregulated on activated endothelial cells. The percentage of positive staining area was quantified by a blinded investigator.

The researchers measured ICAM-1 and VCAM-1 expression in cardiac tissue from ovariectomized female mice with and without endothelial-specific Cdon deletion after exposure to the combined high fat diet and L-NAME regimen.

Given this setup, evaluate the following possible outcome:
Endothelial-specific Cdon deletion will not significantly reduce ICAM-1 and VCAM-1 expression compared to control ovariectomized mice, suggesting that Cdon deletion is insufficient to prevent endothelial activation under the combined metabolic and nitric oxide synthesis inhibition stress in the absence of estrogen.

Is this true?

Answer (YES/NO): NO